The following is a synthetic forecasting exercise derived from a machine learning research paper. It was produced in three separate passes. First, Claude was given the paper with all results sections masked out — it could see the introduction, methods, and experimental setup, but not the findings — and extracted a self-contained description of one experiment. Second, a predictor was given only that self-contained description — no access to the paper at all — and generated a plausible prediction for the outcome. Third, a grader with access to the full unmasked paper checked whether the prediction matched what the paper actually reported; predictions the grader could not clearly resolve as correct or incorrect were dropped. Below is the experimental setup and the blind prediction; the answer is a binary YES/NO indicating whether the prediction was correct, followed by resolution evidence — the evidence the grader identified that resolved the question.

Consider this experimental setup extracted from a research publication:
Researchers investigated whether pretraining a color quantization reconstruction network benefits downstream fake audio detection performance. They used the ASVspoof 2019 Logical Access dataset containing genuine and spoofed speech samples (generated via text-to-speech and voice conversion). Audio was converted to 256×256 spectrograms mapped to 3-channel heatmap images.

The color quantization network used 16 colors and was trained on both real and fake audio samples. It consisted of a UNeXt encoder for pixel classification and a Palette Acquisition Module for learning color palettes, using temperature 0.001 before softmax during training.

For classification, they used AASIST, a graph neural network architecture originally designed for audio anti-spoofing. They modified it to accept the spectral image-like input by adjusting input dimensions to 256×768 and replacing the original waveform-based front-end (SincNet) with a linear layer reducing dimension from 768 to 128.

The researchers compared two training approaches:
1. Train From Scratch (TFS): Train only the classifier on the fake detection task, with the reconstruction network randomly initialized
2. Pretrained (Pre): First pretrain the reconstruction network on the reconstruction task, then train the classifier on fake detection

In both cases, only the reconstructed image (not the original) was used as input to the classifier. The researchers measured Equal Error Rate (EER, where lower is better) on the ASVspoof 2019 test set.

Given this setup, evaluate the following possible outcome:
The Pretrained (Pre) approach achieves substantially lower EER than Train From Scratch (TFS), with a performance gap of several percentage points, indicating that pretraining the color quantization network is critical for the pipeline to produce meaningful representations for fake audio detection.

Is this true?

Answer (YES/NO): NO